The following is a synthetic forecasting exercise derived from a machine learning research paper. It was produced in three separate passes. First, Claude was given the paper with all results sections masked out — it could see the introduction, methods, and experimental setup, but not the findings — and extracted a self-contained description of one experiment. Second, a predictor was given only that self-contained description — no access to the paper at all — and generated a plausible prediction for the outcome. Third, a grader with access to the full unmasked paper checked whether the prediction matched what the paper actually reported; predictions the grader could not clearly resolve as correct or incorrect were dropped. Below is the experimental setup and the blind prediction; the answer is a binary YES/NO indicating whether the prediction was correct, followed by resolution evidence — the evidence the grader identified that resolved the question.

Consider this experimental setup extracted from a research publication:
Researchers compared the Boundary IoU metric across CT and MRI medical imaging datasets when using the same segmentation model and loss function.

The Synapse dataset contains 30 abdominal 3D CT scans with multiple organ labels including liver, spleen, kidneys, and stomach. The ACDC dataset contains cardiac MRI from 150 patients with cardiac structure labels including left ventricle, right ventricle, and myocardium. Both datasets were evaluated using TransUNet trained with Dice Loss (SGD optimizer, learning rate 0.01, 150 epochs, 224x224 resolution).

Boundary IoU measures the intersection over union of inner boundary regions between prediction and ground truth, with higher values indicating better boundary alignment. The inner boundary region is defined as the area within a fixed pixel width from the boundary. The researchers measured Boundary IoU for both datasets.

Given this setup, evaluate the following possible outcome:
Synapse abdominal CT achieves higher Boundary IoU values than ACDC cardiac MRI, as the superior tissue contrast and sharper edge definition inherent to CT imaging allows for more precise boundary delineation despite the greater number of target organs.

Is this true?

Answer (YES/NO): YES